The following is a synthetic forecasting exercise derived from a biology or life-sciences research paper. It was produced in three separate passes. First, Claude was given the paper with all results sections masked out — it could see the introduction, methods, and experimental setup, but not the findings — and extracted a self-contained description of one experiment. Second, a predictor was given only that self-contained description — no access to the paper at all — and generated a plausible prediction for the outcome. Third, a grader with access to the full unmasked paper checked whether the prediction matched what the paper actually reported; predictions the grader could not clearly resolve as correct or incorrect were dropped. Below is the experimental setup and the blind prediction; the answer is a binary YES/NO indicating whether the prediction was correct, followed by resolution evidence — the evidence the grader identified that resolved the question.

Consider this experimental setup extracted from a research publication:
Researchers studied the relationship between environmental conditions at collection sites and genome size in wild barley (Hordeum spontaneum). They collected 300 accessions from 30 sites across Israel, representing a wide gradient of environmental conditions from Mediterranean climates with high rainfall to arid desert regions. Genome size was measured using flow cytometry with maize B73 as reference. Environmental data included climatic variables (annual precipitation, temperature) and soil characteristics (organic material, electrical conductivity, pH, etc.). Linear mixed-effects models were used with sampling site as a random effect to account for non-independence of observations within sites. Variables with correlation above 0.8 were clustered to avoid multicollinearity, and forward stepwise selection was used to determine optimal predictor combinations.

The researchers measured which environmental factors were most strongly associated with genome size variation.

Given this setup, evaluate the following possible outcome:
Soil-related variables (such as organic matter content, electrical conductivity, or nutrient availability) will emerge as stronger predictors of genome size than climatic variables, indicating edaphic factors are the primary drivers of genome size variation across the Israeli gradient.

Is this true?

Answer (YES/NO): NO